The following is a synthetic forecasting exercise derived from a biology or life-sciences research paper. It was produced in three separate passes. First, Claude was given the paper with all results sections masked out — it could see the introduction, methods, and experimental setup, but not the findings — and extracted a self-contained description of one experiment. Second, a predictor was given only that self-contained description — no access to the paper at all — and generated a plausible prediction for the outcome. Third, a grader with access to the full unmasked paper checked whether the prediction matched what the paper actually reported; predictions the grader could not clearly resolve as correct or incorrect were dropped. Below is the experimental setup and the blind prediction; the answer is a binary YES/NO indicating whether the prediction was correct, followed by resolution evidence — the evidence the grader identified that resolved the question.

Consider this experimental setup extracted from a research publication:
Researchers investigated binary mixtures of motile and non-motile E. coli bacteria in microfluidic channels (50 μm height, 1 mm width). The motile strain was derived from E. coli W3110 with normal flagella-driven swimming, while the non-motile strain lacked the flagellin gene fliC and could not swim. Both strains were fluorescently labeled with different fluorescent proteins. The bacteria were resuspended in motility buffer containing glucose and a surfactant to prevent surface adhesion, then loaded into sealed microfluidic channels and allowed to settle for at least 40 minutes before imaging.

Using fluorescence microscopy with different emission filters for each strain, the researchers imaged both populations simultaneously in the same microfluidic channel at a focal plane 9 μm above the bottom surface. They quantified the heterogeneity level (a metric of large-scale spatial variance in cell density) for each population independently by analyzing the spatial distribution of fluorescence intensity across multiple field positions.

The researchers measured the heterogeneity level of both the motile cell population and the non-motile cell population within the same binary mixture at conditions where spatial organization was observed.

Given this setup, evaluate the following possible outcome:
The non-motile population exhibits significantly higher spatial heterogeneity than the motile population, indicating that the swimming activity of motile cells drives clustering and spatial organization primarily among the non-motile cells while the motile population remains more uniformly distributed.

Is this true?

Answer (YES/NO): YES